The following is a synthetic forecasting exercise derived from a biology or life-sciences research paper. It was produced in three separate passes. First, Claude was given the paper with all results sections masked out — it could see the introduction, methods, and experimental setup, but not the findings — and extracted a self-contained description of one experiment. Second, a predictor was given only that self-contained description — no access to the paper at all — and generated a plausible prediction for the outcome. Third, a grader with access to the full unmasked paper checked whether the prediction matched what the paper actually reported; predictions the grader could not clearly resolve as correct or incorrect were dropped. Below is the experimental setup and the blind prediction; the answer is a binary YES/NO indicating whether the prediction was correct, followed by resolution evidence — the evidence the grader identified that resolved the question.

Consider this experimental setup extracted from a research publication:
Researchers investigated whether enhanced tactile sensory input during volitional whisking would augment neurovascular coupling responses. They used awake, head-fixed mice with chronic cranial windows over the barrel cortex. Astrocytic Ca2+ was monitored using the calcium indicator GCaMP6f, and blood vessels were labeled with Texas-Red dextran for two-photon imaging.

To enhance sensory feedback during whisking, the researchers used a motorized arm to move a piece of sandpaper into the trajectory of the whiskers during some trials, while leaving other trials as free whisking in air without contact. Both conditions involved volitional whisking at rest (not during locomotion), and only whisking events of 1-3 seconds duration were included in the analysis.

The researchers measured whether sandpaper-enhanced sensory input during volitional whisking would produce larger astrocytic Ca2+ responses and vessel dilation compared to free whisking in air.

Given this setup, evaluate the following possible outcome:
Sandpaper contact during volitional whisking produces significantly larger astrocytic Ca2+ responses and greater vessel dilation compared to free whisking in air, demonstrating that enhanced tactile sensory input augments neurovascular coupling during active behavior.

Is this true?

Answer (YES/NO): NO